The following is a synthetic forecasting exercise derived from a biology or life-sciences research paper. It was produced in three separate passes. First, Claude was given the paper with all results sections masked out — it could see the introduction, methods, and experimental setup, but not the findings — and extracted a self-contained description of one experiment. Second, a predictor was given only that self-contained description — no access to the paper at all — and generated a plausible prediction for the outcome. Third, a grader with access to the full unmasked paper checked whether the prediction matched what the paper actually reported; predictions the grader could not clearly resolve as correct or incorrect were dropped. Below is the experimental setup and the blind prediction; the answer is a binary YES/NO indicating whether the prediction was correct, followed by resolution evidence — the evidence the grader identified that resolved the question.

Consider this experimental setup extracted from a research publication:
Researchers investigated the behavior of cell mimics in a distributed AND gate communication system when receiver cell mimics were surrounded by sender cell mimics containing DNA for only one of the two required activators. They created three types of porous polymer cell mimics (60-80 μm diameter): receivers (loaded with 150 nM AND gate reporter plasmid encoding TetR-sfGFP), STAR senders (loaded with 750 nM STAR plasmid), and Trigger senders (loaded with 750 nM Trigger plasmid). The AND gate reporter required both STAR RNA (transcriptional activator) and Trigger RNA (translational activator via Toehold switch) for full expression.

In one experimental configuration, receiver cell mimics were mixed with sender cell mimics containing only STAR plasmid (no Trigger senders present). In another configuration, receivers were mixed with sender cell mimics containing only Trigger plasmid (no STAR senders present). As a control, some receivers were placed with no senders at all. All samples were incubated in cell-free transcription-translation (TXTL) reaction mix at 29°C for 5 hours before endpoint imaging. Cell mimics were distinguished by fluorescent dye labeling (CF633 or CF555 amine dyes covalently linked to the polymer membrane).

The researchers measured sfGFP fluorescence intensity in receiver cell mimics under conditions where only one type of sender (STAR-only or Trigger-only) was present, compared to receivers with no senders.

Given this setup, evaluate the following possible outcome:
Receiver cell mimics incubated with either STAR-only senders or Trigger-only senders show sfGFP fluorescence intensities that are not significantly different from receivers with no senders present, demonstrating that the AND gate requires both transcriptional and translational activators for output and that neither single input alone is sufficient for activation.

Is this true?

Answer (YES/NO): NO